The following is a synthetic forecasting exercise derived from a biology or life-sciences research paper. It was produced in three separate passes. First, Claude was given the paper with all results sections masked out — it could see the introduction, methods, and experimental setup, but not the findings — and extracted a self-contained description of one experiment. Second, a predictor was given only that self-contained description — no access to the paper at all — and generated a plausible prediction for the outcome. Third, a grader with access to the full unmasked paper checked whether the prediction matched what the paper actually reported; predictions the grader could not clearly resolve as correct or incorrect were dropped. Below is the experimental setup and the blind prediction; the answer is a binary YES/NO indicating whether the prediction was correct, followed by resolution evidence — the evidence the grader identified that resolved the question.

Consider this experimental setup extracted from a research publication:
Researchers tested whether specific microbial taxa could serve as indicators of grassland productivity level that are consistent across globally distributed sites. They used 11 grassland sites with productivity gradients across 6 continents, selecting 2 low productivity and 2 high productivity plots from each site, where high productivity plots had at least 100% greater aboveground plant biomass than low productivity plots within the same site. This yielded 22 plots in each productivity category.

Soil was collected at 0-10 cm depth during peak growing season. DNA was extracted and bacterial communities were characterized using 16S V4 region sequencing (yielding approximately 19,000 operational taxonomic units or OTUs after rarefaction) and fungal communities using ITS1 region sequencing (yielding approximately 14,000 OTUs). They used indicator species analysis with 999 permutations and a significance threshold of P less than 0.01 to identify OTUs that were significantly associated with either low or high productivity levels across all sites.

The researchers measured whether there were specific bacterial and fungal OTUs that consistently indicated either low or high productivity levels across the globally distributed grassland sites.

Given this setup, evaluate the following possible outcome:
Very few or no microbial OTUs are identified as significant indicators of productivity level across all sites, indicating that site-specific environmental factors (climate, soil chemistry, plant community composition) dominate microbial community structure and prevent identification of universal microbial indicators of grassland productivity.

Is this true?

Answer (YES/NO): NO